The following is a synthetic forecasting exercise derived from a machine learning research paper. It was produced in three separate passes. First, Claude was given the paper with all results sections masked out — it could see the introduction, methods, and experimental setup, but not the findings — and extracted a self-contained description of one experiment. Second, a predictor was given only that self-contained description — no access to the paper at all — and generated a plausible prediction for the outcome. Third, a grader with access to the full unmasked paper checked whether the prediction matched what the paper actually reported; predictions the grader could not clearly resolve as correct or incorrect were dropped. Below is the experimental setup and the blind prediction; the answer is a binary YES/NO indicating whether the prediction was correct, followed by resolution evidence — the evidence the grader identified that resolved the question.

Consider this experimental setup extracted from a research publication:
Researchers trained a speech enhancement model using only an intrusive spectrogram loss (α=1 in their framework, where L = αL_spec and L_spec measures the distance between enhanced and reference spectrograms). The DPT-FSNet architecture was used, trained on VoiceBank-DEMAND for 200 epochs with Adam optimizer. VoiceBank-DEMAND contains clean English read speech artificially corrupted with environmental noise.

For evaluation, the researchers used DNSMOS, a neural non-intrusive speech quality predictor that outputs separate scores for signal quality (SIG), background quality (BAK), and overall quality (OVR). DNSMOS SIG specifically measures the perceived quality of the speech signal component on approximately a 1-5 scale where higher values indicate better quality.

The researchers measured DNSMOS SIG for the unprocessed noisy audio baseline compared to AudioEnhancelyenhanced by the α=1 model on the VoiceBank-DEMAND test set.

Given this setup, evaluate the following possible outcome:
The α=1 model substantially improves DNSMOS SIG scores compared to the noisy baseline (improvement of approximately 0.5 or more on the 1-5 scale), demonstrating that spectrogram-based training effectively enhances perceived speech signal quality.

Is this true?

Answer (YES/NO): NO